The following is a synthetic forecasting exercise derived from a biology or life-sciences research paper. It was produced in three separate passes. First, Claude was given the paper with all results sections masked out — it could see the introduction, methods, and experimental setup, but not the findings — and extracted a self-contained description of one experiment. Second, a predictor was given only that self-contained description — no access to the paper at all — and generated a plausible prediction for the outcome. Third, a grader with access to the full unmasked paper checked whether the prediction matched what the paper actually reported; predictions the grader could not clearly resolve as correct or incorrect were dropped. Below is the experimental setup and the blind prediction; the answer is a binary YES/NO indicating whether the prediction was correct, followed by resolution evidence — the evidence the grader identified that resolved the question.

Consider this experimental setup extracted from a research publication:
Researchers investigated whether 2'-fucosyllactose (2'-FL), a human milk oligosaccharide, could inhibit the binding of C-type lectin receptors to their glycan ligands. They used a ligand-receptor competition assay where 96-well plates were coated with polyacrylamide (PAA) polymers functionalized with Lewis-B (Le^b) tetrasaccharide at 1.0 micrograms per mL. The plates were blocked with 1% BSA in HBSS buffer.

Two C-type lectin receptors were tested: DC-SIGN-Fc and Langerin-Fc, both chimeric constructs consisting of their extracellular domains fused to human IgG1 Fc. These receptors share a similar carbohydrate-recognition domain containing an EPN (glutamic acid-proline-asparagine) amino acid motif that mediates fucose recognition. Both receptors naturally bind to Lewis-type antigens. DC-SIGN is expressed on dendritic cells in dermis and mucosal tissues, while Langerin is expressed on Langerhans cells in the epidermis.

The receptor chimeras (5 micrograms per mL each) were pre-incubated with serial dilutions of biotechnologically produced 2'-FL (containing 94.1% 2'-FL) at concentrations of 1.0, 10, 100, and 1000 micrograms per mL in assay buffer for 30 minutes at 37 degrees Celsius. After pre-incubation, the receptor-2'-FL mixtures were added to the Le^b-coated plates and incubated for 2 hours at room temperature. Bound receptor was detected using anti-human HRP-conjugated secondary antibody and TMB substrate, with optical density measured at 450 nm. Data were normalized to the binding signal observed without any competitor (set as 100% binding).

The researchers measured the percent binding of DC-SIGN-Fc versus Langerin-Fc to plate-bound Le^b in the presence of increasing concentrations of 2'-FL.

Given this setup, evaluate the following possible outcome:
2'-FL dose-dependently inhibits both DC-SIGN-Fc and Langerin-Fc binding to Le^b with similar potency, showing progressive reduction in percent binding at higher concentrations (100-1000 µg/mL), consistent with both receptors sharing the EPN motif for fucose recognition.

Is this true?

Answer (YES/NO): NO